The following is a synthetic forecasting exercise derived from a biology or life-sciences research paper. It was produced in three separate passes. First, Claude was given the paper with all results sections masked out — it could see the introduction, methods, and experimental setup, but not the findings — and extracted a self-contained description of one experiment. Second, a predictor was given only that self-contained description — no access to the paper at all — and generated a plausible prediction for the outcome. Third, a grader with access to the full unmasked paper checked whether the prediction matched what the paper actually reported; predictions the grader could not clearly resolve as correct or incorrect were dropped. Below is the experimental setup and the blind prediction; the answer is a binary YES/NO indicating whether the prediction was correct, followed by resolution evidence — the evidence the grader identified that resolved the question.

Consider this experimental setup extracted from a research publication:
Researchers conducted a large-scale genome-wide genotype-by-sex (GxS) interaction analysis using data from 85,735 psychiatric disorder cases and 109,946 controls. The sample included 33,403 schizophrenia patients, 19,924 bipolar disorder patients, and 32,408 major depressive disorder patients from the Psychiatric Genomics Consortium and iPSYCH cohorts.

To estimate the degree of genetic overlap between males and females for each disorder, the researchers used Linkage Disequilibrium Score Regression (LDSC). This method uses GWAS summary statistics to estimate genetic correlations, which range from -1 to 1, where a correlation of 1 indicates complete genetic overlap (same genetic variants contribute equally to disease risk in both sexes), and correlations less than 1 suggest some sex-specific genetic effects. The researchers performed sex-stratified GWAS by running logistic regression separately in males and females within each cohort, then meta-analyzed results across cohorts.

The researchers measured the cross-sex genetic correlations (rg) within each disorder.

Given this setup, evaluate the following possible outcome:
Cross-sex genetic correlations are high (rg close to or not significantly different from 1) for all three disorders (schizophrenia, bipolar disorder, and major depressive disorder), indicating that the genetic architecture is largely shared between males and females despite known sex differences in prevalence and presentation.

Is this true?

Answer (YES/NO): NO